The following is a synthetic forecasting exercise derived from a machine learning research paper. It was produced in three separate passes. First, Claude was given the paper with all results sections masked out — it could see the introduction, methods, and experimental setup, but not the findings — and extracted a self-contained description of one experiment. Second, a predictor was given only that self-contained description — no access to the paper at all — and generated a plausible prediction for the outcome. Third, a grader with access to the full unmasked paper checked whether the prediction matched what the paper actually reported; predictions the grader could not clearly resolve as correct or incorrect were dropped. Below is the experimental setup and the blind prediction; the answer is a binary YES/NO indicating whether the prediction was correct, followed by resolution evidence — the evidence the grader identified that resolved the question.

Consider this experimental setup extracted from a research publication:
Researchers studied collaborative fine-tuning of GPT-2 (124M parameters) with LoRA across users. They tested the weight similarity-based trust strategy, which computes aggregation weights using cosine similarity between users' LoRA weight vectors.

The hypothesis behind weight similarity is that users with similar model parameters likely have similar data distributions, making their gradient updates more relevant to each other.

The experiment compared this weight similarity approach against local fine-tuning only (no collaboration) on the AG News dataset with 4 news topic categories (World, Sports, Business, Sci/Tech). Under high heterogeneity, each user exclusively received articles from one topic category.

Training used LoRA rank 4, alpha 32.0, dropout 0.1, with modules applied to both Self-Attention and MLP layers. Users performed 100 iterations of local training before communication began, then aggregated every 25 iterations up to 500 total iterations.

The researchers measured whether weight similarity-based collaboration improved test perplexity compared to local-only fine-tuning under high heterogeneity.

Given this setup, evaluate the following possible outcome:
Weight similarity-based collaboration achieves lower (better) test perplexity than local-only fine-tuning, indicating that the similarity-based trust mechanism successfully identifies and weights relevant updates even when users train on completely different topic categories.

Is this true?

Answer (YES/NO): NO